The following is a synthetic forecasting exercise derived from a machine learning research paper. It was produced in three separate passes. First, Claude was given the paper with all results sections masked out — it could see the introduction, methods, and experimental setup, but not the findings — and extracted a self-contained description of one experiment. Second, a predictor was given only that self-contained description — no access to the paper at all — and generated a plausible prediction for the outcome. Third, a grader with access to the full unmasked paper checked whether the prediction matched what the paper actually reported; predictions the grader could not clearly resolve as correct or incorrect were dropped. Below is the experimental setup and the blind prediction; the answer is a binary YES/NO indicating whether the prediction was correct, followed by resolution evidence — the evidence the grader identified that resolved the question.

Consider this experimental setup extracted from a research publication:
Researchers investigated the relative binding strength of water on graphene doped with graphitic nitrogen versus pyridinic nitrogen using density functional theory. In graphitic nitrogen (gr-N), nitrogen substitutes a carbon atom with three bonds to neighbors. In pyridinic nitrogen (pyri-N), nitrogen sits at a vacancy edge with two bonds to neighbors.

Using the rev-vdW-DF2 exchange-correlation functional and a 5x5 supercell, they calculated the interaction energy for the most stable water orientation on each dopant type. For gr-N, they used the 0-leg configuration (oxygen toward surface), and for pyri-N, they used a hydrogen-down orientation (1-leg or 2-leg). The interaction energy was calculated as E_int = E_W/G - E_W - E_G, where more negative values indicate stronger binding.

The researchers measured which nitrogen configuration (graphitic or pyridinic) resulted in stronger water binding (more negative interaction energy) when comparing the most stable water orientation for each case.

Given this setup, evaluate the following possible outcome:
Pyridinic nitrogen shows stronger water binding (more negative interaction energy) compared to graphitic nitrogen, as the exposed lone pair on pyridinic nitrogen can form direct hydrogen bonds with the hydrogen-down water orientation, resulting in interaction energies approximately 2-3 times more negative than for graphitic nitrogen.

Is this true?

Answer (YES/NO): NO